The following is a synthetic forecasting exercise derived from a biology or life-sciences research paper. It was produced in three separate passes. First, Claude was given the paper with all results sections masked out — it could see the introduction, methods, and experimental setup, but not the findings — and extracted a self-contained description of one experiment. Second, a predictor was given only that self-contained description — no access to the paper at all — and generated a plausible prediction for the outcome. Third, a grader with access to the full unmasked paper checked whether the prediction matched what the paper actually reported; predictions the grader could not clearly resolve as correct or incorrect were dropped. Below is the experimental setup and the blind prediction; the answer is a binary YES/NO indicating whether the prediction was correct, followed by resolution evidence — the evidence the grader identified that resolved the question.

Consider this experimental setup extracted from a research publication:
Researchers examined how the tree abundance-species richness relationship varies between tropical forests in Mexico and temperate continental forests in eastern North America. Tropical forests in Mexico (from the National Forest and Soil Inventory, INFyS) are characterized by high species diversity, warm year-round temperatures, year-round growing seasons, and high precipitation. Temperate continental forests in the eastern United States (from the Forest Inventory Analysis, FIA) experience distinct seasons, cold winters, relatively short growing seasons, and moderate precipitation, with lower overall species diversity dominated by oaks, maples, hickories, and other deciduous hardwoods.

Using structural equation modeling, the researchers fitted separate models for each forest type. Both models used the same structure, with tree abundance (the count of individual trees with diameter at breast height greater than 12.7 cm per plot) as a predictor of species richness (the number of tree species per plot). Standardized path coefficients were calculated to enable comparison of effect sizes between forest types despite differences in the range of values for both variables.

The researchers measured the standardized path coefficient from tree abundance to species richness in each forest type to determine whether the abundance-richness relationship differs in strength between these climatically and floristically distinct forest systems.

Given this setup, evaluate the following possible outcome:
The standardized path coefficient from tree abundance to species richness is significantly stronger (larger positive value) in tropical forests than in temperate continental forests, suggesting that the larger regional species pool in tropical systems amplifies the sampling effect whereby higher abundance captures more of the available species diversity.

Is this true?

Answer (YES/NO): YES